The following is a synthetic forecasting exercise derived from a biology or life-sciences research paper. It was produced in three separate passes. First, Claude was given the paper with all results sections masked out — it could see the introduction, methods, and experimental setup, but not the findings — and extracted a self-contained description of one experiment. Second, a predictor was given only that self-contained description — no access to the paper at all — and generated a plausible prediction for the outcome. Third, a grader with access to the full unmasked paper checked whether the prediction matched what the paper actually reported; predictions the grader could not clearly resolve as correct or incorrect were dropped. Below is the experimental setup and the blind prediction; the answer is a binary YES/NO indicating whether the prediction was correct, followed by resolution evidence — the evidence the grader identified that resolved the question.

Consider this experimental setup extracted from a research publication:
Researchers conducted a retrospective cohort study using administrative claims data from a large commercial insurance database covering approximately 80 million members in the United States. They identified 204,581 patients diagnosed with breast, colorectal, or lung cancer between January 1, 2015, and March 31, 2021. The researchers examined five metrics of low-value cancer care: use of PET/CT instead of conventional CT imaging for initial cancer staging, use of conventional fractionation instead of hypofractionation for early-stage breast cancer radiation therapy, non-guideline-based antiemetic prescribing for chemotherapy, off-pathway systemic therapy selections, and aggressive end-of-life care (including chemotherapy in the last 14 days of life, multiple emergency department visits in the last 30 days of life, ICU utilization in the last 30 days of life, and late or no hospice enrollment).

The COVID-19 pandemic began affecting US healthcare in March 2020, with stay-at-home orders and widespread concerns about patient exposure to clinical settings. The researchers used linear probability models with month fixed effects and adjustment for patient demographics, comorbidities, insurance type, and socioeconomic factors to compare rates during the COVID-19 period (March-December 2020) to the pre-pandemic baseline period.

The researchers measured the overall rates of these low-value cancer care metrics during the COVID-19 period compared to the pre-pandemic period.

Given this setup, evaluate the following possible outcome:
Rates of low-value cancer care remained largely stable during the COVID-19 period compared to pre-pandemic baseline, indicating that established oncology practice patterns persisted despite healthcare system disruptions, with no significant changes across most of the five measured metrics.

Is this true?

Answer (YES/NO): YES